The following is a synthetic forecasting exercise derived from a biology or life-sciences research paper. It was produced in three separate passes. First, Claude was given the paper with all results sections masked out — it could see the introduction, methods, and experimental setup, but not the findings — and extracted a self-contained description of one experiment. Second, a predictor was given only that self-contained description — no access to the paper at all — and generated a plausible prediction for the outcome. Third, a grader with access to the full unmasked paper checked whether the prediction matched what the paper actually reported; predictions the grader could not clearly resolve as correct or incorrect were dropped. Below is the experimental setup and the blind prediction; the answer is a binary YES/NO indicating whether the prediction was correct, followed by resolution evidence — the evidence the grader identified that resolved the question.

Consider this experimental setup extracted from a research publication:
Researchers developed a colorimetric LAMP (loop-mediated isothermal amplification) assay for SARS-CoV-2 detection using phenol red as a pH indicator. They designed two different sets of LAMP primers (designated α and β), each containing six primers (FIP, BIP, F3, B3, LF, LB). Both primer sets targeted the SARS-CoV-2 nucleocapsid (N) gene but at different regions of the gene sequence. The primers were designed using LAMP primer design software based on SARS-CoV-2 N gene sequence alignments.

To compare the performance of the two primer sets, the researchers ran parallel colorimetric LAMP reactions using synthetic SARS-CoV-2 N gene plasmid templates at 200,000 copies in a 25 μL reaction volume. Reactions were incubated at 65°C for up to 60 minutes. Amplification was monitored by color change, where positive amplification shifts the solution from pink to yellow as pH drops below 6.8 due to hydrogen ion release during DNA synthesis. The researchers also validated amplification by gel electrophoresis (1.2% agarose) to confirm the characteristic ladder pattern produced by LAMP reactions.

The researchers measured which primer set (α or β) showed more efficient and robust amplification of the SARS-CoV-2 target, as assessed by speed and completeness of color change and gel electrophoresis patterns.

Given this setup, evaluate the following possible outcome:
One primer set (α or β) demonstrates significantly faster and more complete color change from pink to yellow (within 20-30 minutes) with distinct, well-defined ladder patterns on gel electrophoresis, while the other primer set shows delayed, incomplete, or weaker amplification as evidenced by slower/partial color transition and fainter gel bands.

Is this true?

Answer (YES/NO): NO